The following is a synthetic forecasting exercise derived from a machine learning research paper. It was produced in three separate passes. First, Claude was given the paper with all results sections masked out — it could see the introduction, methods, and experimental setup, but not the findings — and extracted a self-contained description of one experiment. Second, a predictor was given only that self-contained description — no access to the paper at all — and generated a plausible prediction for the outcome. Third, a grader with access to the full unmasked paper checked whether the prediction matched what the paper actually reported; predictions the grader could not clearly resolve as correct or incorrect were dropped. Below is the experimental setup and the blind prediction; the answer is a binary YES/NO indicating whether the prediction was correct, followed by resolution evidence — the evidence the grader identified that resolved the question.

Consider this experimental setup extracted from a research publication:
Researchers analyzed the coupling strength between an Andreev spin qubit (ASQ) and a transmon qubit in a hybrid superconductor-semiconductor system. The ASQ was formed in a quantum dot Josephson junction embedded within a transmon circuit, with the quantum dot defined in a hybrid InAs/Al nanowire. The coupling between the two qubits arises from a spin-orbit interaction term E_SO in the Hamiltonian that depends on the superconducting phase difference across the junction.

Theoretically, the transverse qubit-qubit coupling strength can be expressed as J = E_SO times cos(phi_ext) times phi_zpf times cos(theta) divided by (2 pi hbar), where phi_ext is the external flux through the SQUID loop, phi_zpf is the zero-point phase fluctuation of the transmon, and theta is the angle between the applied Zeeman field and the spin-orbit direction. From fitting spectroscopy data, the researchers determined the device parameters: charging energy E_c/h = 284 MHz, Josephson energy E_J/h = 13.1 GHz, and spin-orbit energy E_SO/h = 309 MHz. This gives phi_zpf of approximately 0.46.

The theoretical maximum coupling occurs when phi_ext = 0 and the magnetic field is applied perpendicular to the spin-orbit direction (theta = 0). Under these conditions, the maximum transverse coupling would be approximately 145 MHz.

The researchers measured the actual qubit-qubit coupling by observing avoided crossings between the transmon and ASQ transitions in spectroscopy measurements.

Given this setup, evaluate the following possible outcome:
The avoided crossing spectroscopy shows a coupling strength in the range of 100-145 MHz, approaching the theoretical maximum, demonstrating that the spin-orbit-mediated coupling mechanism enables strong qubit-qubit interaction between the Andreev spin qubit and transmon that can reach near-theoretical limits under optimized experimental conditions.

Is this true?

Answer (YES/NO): NO